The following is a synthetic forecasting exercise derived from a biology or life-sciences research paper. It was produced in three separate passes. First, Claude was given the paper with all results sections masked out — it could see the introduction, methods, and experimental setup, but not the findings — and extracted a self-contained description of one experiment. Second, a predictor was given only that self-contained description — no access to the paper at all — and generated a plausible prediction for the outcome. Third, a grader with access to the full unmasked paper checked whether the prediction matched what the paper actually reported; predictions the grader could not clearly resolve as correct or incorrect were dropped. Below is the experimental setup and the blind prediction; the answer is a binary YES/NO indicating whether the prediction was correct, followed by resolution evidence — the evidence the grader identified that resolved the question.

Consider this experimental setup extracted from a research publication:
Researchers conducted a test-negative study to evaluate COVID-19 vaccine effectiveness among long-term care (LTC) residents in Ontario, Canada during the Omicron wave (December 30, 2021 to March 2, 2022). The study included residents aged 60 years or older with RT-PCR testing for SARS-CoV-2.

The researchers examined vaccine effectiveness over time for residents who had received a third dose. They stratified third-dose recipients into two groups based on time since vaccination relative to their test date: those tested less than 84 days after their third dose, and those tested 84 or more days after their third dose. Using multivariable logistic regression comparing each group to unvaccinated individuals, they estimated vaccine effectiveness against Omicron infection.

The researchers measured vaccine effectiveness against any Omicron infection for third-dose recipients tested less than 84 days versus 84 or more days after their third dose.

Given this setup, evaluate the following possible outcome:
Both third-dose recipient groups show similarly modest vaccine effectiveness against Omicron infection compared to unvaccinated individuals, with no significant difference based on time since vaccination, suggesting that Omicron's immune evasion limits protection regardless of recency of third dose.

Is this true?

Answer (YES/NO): NO